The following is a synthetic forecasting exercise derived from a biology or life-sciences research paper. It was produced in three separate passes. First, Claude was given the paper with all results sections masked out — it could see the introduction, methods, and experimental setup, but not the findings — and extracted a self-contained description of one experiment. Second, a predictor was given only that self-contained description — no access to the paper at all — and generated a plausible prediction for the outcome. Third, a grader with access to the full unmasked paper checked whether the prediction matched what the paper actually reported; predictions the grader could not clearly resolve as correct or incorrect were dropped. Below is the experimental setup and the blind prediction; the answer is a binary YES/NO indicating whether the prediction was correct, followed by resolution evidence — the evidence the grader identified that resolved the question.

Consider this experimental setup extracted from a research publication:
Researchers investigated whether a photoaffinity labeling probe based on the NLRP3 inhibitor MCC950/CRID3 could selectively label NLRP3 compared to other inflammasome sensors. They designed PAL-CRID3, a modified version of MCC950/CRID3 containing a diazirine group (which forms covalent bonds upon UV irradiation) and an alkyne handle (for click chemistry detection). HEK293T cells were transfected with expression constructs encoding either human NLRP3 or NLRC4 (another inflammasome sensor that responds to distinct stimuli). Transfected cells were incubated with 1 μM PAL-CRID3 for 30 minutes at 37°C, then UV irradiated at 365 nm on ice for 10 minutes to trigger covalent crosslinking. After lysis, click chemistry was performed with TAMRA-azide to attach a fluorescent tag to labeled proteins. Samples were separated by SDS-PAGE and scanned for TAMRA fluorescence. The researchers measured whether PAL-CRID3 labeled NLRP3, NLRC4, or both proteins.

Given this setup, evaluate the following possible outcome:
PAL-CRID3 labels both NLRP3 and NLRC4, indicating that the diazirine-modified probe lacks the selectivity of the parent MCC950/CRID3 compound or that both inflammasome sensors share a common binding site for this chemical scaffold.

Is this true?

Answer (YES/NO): NO